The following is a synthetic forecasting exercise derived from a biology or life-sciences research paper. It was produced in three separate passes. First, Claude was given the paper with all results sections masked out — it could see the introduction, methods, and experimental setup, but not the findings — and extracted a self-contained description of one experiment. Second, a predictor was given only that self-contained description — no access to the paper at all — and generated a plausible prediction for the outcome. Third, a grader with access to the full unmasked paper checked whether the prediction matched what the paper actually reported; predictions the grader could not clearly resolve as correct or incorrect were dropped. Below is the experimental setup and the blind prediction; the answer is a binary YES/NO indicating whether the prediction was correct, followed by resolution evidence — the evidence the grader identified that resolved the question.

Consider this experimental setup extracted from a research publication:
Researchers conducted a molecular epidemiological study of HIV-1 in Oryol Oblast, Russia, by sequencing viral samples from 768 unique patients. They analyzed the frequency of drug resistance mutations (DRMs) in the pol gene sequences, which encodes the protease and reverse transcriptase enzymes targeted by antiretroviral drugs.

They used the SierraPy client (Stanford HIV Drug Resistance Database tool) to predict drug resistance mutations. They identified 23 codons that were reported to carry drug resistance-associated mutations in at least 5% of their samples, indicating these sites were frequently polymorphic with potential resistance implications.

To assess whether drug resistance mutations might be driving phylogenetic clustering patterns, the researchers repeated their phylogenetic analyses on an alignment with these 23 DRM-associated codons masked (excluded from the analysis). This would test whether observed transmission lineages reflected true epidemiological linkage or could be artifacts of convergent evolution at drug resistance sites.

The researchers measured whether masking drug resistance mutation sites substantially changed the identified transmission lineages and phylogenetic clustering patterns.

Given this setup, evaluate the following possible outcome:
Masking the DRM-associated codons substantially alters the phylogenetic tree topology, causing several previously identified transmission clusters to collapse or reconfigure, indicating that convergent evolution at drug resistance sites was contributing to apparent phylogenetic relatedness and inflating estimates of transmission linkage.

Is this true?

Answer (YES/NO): NO